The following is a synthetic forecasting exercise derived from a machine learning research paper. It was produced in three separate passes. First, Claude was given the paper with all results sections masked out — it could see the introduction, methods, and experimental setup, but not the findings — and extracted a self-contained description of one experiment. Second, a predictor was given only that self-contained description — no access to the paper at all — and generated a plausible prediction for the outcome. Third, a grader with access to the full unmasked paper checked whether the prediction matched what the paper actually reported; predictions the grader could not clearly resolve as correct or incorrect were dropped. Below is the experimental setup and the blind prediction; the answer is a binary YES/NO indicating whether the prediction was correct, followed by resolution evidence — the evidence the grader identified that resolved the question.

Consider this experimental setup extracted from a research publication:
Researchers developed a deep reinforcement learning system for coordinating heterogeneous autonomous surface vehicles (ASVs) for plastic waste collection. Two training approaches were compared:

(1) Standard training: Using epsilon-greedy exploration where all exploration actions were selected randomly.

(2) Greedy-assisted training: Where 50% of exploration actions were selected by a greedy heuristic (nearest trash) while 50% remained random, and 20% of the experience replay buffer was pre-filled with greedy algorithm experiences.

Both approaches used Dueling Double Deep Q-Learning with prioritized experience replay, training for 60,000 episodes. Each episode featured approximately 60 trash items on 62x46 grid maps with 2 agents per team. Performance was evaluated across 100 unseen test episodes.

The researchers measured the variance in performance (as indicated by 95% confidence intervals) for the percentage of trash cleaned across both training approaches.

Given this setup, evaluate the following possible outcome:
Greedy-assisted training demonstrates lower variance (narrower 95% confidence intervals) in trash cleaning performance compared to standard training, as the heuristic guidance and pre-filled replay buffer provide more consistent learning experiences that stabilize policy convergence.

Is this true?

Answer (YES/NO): YES